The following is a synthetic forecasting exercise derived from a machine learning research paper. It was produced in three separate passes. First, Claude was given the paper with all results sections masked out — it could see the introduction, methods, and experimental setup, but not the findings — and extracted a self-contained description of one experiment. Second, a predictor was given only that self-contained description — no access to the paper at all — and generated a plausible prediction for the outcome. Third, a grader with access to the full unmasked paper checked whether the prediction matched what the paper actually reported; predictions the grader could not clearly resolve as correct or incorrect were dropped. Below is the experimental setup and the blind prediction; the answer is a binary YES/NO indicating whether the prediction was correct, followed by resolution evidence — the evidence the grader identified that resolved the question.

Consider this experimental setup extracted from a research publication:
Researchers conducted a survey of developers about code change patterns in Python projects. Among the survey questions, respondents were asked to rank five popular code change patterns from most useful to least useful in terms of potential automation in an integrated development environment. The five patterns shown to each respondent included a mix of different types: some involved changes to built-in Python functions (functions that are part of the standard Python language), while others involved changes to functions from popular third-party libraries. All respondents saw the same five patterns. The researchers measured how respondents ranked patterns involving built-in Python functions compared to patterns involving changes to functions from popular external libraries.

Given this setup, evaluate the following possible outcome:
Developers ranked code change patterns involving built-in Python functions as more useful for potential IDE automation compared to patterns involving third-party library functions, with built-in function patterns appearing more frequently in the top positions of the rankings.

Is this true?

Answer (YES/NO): YES